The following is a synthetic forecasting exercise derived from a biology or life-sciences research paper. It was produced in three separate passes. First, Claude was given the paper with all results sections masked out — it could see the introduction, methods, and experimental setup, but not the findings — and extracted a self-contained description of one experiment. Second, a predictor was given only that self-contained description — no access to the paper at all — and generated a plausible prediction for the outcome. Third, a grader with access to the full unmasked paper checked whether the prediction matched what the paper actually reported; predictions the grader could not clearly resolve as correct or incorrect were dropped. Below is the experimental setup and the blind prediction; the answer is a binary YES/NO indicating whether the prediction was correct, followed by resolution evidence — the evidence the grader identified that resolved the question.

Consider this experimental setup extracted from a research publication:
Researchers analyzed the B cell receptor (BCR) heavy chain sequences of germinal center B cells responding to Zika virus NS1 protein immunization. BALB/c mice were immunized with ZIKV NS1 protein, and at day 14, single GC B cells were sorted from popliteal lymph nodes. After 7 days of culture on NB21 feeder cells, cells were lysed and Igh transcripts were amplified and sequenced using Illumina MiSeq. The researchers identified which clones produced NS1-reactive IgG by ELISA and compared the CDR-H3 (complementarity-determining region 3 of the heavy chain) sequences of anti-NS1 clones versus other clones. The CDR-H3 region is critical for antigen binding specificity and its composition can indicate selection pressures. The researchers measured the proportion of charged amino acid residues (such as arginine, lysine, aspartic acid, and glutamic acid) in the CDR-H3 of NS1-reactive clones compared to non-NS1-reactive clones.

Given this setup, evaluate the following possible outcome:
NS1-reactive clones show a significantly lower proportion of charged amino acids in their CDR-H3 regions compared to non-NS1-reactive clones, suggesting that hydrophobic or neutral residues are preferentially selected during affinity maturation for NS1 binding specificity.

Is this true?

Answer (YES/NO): NO